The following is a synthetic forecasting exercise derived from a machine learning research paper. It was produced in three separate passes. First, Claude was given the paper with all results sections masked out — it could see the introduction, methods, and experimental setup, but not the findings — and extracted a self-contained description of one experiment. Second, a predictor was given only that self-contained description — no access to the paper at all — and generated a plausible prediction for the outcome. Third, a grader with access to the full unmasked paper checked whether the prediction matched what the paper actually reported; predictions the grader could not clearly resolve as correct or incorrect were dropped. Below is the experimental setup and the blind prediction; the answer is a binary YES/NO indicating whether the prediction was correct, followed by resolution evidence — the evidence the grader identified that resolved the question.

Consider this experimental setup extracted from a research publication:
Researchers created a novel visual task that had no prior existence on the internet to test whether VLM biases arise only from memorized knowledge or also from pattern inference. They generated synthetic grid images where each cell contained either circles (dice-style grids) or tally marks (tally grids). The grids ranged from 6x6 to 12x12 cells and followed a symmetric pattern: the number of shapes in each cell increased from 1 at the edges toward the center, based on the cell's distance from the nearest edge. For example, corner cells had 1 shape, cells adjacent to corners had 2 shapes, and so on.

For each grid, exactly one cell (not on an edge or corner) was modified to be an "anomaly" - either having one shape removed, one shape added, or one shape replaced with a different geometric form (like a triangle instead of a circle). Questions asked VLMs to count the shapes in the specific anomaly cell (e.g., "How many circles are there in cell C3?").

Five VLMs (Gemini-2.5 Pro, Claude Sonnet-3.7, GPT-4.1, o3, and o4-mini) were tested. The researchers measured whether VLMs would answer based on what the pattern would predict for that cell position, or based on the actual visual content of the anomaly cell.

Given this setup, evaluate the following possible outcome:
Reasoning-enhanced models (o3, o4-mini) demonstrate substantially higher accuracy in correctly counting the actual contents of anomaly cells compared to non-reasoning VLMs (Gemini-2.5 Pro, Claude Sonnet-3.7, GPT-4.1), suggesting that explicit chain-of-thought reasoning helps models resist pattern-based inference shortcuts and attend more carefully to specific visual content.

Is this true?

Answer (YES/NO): NO